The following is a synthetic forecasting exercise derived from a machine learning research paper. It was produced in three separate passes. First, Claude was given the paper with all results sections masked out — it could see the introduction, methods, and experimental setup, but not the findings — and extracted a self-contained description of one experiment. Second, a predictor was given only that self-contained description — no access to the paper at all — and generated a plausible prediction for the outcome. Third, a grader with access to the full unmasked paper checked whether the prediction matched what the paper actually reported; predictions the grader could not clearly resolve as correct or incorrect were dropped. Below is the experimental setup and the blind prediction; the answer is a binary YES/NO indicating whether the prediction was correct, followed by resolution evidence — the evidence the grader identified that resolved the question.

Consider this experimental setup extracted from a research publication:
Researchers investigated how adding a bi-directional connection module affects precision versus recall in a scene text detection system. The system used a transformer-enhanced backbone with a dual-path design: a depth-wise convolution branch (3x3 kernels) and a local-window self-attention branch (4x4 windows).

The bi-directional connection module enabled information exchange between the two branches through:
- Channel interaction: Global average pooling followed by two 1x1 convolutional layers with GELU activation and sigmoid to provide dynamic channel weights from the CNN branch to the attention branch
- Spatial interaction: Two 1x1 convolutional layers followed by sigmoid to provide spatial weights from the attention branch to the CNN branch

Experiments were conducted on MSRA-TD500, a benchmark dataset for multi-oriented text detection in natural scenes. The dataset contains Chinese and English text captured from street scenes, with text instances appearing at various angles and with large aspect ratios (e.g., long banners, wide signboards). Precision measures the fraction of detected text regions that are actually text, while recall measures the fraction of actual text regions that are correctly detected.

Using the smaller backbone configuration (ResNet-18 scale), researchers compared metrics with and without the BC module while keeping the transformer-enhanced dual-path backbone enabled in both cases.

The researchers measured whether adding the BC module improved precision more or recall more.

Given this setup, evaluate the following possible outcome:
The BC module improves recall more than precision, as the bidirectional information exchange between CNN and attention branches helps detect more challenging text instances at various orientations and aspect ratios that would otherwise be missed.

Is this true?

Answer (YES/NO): YES